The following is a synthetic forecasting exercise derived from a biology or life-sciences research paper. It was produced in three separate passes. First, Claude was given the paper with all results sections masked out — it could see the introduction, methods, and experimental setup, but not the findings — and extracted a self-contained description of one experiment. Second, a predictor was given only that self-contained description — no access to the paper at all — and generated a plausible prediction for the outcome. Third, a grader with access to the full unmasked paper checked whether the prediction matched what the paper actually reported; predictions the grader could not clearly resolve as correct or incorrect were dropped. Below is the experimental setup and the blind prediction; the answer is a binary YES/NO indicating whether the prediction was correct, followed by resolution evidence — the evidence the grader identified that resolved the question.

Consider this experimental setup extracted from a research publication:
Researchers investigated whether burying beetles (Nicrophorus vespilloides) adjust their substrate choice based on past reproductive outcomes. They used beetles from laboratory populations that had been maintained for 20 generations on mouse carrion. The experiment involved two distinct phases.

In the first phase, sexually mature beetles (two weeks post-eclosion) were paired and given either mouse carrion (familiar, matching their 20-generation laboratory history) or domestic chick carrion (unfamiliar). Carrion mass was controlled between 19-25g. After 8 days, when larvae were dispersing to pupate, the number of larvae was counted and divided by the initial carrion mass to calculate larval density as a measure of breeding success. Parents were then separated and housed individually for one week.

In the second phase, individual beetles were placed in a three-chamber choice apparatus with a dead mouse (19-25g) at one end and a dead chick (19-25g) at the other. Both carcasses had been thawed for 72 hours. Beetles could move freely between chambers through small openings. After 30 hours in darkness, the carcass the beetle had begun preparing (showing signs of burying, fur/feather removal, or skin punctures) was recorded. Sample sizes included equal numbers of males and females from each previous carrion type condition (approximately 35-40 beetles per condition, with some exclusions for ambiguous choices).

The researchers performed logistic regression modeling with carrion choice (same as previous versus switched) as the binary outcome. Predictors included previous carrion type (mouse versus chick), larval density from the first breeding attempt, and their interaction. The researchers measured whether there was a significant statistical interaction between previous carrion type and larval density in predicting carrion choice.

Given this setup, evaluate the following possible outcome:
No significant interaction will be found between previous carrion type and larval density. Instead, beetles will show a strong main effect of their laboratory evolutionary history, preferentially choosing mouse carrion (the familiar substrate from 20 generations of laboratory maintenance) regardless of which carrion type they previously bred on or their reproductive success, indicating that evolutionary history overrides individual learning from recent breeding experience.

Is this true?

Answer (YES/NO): NO